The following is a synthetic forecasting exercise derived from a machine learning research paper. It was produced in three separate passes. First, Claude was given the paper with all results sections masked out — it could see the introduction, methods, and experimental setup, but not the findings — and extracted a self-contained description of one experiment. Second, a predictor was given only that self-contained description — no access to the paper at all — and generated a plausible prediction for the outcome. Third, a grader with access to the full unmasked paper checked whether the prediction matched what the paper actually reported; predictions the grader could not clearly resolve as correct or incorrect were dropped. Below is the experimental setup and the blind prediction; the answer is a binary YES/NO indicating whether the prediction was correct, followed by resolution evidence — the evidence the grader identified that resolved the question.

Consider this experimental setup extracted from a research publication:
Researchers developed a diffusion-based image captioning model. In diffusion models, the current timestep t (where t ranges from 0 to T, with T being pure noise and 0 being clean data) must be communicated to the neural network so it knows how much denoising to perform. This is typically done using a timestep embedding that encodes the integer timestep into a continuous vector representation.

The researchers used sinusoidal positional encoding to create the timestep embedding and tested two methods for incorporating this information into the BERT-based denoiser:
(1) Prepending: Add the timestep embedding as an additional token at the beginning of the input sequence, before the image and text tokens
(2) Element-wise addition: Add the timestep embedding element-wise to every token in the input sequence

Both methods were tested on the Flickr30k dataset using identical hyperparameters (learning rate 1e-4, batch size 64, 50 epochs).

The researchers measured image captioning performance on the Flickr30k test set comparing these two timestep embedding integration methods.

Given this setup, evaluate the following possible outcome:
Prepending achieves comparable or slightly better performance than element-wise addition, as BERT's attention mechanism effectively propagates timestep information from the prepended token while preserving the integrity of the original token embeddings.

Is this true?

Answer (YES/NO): YES